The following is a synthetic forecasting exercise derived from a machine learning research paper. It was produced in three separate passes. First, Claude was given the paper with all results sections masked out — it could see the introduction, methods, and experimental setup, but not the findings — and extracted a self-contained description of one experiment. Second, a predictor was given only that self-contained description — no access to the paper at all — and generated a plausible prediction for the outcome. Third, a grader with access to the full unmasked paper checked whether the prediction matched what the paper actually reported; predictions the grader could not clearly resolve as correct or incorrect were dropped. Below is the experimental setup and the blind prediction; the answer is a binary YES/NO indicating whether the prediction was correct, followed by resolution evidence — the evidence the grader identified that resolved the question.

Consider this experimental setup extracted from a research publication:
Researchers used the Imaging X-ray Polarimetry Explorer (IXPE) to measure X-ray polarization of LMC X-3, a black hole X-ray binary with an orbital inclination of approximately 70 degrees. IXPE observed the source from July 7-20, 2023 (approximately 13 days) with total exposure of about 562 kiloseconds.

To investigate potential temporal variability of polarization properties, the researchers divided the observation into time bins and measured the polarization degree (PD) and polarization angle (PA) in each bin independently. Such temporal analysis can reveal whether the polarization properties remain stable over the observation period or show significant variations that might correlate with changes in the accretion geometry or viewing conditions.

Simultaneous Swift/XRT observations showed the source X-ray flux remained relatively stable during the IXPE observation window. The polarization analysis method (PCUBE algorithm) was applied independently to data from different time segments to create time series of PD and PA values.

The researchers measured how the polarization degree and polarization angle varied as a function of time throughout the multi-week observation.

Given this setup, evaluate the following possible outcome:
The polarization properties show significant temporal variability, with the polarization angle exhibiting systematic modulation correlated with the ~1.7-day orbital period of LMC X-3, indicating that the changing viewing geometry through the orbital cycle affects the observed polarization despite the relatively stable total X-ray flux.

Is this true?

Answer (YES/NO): NO